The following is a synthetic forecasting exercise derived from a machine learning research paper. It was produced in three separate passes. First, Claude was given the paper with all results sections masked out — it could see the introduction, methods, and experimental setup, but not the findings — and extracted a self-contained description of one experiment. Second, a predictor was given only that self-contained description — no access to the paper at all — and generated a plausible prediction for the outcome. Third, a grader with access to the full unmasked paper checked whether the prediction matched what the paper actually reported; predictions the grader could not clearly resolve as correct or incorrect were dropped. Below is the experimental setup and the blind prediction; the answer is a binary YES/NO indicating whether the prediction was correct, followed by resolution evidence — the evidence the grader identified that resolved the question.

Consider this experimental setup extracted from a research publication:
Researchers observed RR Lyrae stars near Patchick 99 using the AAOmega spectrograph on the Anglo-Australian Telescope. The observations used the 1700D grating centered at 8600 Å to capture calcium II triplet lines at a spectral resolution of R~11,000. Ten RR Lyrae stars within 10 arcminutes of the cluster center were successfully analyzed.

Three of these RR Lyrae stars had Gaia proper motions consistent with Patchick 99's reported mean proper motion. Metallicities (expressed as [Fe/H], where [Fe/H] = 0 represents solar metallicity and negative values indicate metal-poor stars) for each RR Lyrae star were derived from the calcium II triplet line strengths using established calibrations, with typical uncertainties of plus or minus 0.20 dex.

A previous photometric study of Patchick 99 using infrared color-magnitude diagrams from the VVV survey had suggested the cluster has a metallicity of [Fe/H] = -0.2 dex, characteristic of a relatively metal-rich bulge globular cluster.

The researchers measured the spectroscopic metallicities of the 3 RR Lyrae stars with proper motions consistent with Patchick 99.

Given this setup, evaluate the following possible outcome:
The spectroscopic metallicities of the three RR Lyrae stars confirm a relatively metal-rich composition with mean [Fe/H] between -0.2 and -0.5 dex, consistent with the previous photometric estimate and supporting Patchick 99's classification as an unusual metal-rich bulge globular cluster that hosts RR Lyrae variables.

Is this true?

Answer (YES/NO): NO